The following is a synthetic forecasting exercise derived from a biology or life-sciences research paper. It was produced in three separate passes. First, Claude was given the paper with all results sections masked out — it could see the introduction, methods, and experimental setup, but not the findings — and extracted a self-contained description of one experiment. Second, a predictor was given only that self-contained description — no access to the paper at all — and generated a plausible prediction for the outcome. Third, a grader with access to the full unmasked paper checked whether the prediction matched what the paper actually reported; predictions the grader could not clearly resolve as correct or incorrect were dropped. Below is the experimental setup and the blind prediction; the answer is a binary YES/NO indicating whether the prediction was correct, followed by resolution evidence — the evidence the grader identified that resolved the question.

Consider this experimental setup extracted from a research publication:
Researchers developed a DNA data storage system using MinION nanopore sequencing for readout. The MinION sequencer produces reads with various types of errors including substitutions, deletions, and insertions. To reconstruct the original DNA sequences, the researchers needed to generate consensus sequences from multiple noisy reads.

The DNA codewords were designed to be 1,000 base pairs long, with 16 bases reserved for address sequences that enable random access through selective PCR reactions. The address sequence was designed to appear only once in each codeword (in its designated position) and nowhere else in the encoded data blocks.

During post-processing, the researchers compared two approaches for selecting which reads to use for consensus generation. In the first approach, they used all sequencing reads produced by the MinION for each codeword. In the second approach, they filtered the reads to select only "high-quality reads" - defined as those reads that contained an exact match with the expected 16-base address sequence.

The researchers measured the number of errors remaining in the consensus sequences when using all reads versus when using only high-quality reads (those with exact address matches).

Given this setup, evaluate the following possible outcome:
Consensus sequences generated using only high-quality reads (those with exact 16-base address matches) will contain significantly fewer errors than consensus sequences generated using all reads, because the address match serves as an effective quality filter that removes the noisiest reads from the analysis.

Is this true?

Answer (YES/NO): YES